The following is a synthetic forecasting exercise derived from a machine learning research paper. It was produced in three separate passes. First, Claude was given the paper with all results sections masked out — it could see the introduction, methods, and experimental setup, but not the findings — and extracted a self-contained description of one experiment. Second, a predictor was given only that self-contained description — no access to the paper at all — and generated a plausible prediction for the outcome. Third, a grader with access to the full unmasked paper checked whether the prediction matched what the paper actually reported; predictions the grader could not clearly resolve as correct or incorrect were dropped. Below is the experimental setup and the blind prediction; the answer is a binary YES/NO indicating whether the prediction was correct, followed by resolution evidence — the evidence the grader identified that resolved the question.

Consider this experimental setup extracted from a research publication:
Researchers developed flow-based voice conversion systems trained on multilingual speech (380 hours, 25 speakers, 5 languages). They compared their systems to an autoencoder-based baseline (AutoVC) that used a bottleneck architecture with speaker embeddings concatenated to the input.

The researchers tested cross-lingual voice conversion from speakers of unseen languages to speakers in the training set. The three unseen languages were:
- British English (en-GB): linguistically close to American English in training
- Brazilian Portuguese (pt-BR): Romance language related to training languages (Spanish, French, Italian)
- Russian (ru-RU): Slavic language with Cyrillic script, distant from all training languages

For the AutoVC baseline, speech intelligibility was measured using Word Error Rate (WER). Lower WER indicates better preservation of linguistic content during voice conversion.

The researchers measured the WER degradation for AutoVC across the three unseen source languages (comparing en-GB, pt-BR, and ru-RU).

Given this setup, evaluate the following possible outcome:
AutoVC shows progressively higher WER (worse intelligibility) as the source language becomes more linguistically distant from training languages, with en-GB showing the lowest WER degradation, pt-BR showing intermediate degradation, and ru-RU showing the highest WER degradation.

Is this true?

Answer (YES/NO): YES